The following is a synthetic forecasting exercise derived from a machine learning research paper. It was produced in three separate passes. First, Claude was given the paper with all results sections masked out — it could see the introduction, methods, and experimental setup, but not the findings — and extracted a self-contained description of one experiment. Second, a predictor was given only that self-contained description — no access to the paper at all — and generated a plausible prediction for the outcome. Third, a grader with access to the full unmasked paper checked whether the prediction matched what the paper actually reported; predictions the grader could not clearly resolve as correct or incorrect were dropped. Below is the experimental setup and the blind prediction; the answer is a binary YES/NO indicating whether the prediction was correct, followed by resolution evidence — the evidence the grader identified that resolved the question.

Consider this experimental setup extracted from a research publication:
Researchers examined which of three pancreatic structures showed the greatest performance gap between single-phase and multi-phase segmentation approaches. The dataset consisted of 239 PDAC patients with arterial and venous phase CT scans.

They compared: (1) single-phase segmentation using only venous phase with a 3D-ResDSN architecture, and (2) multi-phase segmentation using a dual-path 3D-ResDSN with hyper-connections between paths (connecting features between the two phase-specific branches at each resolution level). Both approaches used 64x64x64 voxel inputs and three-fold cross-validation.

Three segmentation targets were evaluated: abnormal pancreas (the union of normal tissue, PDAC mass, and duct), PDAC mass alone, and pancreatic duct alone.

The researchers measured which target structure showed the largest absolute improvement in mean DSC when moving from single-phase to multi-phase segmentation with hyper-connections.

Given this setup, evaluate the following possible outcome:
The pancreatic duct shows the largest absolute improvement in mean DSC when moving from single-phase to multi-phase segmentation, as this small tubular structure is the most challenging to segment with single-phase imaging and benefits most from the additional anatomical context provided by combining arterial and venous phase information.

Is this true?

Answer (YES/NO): YES